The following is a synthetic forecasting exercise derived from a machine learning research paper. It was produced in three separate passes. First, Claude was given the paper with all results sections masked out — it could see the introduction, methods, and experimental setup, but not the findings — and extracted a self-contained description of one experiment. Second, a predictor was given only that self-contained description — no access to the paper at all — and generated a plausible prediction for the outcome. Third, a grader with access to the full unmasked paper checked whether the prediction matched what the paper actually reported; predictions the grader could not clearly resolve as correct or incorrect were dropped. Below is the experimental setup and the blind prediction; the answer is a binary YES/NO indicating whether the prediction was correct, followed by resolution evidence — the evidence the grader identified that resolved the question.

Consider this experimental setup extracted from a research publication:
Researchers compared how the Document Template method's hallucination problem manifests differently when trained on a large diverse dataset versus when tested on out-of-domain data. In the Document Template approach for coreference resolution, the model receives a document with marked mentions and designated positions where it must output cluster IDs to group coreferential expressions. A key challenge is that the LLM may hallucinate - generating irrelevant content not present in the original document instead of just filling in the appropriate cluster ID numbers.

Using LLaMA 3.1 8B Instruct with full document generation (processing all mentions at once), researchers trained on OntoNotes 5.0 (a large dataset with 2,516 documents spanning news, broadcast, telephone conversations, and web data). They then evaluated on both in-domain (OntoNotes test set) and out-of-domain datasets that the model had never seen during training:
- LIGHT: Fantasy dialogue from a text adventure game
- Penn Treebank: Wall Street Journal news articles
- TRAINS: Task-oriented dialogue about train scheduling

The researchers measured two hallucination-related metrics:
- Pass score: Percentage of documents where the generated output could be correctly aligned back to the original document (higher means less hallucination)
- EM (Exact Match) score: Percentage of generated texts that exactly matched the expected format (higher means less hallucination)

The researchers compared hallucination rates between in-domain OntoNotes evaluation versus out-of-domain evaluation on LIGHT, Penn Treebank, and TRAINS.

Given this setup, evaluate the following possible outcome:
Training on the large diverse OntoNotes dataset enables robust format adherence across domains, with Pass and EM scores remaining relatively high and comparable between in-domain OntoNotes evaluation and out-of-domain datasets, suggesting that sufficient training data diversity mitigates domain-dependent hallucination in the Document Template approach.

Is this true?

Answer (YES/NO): NO